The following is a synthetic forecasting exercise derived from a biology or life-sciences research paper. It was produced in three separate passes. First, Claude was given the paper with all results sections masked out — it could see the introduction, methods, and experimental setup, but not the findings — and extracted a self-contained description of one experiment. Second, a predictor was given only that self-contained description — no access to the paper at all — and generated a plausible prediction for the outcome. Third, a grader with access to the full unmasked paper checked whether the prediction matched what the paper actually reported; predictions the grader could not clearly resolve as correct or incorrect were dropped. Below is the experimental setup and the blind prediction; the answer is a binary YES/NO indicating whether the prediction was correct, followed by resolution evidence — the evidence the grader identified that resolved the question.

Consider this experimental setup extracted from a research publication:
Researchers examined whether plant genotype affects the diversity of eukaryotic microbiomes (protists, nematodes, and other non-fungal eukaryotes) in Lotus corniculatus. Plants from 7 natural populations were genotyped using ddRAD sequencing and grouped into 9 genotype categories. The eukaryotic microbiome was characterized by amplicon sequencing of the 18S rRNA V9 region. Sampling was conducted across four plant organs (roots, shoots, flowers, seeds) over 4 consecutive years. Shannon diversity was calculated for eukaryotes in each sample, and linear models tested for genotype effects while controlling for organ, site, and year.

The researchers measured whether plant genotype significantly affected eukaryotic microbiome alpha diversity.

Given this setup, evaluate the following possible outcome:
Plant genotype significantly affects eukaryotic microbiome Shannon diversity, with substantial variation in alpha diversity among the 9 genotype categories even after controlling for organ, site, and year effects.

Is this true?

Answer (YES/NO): NO